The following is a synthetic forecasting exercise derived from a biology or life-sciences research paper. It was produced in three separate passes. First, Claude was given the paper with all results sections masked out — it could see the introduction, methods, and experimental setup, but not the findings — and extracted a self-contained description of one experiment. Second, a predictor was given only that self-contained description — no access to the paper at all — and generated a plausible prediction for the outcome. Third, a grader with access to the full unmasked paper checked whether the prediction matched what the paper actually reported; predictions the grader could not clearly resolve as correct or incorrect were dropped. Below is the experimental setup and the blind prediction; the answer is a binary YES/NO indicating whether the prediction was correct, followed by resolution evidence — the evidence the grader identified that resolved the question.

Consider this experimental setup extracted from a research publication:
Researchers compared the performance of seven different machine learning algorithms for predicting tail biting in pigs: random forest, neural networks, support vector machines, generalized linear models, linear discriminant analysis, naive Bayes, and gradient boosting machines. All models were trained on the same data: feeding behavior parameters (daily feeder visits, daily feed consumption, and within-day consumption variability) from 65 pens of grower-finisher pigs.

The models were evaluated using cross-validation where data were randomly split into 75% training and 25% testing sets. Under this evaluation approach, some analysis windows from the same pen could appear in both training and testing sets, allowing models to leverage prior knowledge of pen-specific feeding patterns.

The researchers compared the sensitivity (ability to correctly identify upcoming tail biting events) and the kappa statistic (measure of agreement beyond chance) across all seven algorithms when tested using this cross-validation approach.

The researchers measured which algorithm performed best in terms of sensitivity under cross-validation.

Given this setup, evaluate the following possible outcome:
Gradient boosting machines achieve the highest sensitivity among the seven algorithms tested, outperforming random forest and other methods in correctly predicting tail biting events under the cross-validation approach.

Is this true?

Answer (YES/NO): NO